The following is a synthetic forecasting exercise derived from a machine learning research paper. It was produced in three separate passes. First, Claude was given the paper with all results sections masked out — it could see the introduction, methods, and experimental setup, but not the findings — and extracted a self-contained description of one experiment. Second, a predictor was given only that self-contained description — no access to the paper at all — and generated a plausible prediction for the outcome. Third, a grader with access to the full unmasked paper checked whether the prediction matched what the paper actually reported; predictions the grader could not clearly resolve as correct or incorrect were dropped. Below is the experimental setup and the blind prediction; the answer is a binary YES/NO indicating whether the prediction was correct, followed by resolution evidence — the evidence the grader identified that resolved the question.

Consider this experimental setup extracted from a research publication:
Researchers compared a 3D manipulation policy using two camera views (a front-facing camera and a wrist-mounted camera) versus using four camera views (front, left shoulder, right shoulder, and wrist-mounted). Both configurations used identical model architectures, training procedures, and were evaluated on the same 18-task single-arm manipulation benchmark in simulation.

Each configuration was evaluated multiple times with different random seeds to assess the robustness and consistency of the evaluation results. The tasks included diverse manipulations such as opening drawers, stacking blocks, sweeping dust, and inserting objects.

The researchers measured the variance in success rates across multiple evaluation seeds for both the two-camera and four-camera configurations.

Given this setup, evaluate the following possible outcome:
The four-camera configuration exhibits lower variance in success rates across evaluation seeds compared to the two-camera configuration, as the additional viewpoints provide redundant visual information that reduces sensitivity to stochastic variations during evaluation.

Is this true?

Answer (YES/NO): YES